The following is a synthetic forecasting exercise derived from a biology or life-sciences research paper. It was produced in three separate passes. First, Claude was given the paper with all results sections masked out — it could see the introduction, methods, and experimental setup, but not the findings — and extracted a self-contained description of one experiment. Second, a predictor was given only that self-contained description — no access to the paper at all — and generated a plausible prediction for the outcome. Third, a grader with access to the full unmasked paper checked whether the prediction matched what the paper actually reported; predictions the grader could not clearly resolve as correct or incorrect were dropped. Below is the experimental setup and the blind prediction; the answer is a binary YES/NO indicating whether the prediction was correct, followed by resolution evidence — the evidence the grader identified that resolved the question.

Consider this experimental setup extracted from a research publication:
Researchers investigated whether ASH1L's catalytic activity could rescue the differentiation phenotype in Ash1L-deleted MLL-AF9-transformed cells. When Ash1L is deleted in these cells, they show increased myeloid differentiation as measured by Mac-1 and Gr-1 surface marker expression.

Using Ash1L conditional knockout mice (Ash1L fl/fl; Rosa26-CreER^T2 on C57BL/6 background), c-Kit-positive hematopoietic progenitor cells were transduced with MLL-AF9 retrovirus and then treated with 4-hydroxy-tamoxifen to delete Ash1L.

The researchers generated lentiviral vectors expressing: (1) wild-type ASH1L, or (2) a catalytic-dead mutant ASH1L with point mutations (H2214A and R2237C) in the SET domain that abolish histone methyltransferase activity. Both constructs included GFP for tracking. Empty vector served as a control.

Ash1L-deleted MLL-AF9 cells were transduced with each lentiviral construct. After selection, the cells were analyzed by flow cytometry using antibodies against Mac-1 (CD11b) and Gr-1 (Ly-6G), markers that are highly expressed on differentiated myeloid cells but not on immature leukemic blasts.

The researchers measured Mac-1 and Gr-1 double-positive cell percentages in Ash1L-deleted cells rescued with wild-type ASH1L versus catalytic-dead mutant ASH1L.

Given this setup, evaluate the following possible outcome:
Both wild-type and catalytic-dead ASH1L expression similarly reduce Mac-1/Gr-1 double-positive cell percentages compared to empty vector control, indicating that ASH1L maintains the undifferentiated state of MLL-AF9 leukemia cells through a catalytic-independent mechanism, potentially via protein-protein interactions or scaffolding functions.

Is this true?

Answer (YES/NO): NO